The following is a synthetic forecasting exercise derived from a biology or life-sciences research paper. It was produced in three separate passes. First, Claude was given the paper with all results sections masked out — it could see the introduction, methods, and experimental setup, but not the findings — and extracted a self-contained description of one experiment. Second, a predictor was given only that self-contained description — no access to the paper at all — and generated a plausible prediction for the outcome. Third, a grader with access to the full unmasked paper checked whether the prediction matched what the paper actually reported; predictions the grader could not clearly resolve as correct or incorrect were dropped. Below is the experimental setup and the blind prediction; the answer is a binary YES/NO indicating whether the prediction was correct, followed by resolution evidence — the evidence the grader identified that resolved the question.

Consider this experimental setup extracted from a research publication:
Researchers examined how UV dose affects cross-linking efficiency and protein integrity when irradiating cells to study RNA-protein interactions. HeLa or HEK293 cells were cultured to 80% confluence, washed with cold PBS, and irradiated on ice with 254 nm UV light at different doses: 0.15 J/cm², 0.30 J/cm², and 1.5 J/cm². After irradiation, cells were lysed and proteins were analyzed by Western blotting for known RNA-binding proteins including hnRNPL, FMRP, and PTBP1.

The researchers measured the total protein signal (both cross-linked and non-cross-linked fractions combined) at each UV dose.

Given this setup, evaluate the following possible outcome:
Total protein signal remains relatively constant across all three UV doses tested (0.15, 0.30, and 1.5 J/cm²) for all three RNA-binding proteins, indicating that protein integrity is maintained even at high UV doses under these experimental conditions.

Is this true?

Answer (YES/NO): NO